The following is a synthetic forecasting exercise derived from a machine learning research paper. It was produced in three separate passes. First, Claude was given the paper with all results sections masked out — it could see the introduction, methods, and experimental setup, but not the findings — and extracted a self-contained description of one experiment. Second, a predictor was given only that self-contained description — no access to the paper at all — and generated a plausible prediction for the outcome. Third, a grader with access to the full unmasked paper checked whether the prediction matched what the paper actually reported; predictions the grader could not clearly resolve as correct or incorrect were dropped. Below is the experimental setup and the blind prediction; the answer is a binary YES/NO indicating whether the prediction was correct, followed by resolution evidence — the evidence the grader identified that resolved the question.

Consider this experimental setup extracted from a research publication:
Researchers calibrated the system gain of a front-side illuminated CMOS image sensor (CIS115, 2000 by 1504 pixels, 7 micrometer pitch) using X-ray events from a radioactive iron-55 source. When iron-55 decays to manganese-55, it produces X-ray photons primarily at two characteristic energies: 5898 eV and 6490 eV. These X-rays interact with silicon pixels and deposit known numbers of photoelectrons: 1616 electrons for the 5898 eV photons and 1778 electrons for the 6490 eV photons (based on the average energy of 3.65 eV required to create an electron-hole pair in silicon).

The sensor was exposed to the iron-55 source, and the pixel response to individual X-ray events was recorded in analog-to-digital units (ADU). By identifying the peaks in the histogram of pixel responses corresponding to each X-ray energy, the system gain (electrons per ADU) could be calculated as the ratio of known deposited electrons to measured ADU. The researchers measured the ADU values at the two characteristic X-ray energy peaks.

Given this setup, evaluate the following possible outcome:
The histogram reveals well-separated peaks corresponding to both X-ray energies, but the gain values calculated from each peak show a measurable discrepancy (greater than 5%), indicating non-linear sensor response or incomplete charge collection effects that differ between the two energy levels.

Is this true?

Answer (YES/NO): NO